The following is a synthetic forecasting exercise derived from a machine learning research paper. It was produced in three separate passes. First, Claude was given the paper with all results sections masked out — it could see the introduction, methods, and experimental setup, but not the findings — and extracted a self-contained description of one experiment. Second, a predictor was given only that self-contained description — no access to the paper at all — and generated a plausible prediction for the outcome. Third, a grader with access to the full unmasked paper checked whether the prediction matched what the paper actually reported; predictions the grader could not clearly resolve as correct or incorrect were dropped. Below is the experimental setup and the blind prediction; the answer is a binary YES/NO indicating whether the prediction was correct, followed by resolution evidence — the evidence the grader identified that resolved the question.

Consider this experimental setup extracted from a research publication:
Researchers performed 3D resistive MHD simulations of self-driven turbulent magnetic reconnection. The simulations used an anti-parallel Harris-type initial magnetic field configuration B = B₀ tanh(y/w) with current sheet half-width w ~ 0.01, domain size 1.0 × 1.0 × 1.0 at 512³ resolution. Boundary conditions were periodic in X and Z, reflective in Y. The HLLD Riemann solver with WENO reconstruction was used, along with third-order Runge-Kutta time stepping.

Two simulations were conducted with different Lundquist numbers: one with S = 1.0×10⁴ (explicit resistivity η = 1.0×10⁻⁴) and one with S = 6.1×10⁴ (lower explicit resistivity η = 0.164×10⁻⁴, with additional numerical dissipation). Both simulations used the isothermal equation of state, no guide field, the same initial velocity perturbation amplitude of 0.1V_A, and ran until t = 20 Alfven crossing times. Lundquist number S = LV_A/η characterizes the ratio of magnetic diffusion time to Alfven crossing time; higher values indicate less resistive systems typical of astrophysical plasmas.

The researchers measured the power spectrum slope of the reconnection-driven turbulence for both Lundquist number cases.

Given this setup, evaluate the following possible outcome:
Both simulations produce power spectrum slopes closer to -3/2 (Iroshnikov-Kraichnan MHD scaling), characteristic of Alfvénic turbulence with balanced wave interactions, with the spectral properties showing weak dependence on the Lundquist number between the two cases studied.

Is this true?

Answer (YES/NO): NO